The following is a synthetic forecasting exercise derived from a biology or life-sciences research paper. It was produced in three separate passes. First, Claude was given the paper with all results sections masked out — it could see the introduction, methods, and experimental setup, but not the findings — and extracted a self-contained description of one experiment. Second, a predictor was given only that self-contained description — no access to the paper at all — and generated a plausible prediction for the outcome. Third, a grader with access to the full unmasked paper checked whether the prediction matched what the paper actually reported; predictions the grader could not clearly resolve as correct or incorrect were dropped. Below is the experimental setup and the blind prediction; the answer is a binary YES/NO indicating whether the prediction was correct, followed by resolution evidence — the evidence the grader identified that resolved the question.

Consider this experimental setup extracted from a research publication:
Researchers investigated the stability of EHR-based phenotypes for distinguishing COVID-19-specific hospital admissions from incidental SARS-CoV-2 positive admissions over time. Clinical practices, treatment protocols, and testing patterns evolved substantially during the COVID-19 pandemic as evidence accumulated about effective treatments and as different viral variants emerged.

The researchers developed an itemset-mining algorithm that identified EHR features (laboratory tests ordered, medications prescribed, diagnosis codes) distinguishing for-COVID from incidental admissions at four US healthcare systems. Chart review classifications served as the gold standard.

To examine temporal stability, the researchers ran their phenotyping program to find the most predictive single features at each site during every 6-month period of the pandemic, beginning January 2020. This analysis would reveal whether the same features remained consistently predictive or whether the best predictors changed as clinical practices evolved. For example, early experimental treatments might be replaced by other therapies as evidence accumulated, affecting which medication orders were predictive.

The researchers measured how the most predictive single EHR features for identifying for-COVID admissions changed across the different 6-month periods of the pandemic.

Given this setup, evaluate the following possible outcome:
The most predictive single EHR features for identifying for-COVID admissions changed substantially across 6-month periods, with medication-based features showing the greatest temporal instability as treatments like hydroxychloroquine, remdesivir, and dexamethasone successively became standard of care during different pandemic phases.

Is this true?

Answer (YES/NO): NO